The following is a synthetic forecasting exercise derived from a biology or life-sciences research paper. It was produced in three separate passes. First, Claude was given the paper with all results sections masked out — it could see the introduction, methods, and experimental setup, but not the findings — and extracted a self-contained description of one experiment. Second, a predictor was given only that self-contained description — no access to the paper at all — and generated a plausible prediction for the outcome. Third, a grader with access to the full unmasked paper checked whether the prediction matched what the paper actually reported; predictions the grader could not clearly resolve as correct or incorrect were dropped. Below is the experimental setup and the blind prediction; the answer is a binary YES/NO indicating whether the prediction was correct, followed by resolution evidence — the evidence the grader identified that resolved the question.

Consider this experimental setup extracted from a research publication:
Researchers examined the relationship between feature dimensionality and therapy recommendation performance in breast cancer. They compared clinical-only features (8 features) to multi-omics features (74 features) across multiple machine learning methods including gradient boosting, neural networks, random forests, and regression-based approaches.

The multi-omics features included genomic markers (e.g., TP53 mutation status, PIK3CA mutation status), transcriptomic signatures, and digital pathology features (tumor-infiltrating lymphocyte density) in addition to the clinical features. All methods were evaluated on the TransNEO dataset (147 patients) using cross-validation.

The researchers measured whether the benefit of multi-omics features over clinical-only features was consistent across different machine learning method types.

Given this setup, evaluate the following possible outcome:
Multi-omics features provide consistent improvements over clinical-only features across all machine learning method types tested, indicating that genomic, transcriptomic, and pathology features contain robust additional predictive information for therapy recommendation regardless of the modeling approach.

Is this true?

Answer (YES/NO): NO